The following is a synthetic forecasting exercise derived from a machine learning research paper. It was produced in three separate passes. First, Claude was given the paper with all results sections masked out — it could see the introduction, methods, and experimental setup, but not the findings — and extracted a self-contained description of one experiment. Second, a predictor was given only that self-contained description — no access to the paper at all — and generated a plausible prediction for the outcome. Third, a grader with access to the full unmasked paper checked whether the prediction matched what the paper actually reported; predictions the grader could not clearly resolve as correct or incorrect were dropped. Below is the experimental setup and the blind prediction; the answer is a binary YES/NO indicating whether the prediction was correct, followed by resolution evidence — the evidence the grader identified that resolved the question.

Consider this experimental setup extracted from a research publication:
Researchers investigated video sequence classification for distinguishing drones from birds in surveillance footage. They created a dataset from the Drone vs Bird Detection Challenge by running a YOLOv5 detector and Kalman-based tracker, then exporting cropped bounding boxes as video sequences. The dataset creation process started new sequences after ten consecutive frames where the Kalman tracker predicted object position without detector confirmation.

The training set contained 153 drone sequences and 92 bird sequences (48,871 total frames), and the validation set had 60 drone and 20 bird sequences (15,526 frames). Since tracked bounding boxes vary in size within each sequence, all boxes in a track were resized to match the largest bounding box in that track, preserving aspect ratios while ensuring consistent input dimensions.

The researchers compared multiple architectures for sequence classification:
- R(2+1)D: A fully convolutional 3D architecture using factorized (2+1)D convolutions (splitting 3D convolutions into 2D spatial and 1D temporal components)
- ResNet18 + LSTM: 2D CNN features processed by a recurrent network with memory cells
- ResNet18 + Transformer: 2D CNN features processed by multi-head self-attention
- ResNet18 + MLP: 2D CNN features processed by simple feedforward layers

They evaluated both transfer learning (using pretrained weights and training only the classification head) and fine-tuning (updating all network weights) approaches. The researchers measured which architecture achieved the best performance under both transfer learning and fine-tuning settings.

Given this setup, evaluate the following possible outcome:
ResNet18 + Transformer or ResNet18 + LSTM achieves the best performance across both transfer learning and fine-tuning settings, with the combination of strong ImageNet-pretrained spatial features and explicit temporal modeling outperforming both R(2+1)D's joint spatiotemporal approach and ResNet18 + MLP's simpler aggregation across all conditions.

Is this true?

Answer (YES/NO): NO